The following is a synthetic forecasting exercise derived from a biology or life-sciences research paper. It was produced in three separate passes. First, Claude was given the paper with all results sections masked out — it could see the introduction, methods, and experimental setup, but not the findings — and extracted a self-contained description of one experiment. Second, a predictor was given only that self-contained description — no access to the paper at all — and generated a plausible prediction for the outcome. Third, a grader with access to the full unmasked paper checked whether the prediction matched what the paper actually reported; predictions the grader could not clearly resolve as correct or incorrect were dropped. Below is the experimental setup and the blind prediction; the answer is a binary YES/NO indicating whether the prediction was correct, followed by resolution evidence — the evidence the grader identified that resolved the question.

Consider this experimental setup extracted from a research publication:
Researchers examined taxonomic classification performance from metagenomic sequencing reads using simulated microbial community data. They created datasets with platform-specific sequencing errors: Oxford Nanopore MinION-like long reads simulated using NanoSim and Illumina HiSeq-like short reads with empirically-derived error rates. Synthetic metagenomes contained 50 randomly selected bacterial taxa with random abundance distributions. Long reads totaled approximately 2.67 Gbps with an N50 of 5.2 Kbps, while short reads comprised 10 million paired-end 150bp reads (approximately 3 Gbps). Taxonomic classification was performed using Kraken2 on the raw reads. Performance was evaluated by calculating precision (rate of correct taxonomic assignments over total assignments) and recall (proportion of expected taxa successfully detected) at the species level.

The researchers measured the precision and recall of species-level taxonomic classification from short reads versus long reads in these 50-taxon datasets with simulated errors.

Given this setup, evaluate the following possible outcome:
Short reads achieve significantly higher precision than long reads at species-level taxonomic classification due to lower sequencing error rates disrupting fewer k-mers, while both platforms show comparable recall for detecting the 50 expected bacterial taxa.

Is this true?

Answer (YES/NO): NO